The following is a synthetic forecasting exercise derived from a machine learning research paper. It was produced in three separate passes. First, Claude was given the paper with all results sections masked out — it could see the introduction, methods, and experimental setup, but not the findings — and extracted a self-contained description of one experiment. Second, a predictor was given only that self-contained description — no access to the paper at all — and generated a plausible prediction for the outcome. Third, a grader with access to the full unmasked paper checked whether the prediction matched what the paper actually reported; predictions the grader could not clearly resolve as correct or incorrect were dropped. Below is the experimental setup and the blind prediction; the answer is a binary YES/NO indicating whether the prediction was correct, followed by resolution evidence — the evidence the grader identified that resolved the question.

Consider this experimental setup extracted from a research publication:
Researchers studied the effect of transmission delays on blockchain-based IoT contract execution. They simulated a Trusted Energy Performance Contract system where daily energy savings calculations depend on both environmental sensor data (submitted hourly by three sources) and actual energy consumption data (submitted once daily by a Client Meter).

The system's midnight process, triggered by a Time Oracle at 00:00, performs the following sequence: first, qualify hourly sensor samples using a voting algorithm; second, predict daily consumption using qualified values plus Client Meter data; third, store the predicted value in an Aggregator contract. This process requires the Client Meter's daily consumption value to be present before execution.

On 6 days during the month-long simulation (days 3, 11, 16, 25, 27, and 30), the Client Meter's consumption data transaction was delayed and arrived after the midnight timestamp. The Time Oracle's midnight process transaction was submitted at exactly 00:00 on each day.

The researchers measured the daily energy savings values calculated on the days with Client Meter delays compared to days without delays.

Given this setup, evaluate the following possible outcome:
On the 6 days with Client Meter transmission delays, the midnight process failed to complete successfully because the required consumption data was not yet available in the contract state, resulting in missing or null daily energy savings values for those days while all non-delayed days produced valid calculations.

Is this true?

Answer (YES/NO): NO